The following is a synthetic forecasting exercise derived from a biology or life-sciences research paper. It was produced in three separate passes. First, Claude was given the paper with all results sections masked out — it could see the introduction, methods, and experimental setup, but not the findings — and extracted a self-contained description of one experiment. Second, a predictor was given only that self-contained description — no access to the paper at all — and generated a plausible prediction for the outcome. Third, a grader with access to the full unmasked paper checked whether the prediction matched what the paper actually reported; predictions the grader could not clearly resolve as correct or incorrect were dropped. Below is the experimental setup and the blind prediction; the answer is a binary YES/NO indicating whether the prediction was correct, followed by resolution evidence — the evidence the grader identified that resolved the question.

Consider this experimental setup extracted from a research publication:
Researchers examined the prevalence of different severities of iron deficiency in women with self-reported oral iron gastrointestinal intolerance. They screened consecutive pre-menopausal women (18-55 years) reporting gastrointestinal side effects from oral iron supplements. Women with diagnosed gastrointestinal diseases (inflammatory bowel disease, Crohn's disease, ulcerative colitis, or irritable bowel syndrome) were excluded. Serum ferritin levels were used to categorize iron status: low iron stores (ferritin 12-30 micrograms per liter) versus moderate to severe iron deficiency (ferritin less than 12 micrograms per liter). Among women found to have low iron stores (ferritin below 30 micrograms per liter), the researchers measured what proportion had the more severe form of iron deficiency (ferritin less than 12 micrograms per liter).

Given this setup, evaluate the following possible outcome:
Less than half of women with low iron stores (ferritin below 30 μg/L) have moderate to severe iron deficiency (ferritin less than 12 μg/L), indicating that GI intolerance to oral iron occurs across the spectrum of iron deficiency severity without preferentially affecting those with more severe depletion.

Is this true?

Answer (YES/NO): NO